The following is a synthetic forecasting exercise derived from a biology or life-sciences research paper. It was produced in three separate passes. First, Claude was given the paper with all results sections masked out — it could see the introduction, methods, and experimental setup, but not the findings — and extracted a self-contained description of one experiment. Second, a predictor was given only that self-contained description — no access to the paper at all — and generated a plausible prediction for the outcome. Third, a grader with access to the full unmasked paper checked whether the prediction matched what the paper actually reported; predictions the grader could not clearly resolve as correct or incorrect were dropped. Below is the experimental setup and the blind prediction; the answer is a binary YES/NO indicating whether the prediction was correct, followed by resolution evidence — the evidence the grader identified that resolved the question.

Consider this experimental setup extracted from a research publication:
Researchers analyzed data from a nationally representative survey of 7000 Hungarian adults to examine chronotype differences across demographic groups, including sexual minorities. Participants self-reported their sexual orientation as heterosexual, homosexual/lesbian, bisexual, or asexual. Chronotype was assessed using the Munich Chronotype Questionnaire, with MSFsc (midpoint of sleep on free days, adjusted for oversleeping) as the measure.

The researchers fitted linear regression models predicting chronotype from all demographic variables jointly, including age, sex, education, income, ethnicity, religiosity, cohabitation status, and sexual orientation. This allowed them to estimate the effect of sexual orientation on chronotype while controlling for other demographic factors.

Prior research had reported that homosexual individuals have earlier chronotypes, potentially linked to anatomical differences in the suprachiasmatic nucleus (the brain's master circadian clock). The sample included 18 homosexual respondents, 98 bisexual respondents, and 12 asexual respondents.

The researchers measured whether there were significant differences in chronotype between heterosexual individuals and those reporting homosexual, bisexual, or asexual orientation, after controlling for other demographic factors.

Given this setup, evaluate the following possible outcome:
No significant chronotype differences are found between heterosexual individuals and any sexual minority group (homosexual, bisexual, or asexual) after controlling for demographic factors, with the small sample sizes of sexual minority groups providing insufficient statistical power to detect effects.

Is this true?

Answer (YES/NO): NO